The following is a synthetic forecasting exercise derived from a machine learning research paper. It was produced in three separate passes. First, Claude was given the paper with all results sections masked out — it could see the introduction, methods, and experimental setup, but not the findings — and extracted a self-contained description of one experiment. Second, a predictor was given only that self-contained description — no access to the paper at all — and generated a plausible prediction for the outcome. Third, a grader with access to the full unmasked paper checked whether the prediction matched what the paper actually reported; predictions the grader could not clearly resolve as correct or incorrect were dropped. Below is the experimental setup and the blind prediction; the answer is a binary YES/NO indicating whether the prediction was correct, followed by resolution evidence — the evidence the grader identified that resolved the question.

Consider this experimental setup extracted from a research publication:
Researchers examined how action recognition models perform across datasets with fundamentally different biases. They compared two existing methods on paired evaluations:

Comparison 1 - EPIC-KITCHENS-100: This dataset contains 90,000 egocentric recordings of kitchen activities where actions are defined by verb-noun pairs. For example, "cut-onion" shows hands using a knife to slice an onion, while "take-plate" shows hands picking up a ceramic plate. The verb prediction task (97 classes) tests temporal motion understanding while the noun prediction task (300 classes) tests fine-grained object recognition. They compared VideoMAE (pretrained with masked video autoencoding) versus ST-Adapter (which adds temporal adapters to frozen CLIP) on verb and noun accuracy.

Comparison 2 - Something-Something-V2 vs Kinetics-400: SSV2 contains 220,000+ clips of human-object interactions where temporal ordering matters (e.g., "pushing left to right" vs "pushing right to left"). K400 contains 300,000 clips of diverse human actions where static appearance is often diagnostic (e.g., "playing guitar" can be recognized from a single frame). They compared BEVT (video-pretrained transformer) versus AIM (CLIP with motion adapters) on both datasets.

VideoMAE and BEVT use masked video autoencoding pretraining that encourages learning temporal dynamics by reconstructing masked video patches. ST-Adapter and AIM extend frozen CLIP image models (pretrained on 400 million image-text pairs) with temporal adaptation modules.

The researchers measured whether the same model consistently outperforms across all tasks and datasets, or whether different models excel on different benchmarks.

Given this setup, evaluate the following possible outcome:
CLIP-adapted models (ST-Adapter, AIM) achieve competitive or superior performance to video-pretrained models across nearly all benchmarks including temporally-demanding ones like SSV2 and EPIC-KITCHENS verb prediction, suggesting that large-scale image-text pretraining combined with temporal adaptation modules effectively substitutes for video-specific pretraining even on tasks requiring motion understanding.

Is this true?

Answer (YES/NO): NO